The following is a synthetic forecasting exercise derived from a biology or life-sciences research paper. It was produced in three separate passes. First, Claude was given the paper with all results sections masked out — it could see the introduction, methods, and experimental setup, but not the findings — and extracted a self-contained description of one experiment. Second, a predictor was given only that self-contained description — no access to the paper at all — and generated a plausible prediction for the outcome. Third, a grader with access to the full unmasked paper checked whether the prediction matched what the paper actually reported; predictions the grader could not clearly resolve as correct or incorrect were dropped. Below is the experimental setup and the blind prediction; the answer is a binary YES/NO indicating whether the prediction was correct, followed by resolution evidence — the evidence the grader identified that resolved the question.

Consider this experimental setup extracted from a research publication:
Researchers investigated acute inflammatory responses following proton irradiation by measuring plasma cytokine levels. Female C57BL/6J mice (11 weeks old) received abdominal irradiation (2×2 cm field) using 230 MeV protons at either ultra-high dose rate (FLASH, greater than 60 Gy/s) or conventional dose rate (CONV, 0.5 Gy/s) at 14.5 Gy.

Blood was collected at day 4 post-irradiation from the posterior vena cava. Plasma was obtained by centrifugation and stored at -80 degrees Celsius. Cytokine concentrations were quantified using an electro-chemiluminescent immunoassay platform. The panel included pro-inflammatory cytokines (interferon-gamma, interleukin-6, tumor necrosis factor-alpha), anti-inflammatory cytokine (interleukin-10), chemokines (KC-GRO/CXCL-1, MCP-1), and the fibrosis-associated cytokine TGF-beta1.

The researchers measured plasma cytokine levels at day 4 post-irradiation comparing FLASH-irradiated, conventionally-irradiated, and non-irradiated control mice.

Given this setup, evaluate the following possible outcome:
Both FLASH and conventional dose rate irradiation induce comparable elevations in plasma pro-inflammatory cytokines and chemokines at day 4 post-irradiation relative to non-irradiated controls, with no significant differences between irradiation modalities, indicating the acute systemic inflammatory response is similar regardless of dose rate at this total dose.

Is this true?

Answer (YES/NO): NO